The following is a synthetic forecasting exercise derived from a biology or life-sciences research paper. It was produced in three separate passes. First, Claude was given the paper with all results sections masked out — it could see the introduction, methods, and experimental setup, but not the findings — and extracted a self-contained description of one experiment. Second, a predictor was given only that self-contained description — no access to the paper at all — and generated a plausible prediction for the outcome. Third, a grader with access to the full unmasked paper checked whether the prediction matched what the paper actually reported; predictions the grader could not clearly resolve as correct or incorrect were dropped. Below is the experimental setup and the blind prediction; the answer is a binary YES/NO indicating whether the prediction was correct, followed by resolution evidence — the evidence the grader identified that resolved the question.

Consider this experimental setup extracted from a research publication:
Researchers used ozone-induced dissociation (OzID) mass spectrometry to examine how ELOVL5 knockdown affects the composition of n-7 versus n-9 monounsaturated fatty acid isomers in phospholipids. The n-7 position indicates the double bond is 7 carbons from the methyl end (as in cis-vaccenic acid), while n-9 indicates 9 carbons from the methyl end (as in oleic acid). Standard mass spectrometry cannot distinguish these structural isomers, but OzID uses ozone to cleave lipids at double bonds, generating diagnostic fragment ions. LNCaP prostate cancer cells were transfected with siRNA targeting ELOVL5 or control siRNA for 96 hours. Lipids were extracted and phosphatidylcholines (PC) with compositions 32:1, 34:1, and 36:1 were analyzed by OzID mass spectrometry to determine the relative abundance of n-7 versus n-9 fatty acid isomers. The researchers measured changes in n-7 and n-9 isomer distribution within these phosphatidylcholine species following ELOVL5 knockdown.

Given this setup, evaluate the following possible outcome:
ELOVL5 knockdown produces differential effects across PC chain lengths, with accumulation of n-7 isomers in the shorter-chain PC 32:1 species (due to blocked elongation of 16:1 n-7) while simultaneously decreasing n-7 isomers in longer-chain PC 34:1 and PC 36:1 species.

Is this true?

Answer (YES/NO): YES